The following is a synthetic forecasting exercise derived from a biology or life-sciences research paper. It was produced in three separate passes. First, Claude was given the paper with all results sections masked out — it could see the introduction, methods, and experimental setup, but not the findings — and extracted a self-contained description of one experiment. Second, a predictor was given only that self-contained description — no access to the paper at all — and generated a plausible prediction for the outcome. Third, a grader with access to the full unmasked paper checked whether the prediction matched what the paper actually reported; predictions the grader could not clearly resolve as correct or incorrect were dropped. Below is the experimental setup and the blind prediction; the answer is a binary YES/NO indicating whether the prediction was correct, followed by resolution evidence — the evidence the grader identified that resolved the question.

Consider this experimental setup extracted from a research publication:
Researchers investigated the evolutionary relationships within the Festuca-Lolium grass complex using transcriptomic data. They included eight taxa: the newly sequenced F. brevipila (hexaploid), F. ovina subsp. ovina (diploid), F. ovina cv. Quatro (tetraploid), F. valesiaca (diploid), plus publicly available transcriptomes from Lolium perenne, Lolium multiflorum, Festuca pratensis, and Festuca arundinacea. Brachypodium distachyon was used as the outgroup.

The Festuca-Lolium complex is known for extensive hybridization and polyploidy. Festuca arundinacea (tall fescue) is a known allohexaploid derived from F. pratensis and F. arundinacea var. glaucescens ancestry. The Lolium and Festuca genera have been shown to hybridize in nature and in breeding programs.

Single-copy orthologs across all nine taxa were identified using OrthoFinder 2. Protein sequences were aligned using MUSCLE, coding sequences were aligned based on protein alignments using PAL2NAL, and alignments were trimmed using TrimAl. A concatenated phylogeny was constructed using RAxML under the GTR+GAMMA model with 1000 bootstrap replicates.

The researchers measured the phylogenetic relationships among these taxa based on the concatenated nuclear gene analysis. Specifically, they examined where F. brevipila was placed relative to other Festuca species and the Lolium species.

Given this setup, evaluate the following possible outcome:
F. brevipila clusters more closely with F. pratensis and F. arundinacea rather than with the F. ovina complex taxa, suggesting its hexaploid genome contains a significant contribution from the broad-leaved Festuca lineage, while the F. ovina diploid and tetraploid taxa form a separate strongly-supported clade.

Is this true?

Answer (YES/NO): NO